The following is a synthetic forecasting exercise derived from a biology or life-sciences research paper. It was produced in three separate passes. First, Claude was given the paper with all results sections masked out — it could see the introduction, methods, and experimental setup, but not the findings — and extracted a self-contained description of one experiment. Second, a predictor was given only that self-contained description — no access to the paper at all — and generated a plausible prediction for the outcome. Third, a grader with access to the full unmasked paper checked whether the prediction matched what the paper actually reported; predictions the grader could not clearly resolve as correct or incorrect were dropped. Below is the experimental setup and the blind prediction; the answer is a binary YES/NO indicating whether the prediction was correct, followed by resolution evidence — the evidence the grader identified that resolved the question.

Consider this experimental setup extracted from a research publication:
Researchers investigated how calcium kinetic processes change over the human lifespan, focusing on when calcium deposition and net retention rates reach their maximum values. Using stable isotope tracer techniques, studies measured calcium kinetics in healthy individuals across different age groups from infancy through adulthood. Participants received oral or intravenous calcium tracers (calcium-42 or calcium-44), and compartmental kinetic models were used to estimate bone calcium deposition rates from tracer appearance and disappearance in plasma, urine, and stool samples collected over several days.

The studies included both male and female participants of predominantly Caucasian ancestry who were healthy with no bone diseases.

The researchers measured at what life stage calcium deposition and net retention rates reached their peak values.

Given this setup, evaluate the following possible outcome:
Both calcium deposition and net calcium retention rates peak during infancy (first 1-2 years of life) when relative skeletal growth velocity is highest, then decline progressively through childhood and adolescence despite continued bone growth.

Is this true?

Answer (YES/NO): NO